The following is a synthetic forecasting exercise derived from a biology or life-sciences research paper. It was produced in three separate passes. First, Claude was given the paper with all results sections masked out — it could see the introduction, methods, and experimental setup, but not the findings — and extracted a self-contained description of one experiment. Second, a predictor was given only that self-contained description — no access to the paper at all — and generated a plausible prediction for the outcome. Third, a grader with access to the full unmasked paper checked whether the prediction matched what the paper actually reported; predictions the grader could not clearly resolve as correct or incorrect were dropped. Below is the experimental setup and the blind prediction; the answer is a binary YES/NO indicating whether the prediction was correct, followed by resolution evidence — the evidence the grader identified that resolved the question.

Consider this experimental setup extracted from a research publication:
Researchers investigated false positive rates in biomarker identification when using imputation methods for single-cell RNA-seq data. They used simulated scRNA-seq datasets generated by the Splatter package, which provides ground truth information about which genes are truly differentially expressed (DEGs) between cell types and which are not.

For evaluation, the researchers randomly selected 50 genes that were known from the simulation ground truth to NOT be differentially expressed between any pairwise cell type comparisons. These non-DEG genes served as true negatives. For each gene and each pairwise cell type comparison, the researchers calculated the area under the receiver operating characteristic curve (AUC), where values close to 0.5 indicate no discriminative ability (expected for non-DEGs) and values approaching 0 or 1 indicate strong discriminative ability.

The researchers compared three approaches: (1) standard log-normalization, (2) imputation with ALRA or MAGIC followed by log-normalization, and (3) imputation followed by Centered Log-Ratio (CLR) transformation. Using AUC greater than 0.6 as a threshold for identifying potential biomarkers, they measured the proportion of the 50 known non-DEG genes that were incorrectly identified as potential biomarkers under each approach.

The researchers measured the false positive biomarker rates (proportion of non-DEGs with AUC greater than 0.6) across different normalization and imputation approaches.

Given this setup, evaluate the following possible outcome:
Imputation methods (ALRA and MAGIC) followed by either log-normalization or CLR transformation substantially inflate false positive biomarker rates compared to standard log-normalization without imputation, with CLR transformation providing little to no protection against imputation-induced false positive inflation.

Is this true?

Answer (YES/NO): YES